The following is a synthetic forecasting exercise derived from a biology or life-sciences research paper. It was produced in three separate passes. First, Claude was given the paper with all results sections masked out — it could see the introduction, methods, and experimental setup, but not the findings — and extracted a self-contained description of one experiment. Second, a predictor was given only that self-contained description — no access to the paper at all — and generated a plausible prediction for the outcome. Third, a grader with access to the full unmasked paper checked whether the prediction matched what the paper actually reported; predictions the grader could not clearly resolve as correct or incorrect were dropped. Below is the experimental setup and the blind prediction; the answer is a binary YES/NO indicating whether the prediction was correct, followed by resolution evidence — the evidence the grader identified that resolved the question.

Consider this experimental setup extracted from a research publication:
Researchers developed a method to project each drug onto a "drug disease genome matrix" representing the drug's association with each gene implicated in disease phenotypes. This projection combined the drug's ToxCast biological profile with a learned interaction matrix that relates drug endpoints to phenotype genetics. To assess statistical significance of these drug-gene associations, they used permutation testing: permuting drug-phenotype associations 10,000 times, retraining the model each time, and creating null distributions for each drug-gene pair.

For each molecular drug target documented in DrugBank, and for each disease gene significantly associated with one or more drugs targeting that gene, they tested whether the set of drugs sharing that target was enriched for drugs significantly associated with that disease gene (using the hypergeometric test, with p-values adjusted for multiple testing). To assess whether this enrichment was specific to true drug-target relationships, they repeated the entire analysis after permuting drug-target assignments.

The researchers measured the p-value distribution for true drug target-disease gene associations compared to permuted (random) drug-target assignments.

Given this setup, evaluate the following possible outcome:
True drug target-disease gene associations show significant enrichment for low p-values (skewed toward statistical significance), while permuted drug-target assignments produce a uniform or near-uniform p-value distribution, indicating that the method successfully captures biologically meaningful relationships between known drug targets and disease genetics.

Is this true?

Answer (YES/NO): YES